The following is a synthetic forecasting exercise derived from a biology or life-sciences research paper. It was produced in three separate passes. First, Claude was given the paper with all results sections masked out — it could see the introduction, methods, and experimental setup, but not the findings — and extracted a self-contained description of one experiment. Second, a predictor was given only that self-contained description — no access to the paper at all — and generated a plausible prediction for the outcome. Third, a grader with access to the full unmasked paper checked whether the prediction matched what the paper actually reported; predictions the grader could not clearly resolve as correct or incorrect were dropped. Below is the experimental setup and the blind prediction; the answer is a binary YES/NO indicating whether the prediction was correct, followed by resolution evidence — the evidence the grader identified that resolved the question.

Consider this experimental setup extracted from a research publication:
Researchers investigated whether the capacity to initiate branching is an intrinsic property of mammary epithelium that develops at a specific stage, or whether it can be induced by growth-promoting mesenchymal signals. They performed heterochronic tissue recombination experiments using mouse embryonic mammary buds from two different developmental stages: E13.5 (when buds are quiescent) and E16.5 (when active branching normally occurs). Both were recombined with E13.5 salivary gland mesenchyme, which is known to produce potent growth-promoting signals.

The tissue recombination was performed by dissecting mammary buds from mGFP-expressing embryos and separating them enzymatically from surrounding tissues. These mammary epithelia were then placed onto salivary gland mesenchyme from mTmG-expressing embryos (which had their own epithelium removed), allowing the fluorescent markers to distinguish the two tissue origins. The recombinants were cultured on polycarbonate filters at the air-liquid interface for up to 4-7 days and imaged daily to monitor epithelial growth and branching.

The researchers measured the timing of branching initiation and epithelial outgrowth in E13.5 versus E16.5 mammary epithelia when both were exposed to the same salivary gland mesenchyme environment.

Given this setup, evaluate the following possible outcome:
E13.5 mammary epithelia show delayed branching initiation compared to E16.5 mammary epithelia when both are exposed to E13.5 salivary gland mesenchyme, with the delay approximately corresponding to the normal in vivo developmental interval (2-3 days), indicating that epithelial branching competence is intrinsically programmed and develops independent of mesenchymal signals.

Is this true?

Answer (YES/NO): NO